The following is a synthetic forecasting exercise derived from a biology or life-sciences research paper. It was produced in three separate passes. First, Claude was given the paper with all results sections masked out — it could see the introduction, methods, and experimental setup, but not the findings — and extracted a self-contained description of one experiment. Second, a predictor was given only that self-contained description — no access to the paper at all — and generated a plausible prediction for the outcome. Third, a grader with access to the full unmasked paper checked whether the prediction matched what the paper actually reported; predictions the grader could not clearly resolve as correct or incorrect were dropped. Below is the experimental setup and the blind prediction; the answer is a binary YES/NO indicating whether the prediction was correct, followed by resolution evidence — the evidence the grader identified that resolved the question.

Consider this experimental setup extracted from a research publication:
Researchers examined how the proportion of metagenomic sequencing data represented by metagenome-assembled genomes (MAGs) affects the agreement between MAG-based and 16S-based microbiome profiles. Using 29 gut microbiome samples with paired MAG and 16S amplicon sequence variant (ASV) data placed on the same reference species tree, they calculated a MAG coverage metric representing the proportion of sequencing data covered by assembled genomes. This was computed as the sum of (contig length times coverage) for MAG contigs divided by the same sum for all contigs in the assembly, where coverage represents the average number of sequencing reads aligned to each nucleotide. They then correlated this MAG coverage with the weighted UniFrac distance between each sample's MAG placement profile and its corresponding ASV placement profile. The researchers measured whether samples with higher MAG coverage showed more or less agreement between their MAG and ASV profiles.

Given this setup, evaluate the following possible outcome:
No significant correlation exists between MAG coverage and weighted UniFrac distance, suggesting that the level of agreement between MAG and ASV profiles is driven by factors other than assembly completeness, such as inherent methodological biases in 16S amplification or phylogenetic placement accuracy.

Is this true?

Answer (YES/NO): NO